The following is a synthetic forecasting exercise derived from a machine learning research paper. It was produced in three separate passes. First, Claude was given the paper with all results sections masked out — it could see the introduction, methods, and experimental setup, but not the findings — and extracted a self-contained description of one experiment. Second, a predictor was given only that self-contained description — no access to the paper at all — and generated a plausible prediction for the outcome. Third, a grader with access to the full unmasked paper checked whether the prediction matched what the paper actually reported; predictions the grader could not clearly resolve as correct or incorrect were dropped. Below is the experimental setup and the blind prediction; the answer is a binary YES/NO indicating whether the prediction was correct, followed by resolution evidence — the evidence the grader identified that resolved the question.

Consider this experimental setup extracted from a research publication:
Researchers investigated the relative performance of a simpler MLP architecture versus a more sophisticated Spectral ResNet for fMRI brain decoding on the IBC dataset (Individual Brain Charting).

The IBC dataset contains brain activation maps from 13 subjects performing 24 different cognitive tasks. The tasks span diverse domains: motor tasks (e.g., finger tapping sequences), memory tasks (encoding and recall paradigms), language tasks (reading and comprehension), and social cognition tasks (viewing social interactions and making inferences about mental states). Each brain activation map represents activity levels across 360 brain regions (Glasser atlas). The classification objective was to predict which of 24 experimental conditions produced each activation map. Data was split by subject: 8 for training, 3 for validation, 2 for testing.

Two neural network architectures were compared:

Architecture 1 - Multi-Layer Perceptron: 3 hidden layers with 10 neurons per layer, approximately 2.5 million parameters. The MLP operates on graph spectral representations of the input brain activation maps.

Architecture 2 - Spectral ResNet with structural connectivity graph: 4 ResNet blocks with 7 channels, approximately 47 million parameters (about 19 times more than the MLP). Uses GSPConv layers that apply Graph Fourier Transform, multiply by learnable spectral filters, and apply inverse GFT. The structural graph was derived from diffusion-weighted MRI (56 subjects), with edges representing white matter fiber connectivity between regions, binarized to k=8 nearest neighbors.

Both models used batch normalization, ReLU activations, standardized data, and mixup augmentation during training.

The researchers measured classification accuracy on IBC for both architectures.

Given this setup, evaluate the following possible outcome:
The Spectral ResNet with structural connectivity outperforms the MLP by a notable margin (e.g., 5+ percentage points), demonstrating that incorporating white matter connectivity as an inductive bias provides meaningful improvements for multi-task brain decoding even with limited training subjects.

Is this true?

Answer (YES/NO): NO